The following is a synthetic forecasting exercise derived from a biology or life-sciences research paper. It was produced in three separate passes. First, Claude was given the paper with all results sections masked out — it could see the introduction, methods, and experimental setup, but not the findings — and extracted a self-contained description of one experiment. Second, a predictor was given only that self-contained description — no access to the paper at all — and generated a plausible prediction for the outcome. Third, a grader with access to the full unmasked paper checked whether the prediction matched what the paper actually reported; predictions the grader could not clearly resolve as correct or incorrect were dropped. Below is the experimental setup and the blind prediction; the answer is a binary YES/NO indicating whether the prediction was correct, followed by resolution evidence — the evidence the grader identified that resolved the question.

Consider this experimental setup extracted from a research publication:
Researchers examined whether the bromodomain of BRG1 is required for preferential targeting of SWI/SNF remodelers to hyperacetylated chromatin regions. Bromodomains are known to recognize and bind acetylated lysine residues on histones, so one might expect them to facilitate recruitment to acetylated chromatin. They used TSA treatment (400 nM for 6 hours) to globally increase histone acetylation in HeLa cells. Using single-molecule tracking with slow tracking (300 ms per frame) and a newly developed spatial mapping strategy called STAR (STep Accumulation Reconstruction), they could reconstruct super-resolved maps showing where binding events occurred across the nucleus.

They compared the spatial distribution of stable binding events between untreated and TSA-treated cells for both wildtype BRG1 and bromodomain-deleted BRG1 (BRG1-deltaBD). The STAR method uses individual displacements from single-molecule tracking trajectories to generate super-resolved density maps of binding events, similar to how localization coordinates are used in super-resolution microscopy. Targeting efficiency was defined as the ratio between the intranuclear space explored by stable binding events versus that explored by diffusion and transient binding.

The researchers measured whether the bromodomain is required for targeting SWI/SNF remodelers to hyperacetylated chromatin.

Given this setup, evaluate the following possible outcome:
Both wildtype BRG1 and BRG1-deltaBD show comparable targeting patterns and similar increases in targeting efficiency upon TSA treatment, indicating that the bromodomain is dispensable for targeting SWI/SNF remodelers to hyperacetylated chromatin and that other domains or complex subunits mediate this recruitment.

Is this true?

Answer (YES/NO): YES